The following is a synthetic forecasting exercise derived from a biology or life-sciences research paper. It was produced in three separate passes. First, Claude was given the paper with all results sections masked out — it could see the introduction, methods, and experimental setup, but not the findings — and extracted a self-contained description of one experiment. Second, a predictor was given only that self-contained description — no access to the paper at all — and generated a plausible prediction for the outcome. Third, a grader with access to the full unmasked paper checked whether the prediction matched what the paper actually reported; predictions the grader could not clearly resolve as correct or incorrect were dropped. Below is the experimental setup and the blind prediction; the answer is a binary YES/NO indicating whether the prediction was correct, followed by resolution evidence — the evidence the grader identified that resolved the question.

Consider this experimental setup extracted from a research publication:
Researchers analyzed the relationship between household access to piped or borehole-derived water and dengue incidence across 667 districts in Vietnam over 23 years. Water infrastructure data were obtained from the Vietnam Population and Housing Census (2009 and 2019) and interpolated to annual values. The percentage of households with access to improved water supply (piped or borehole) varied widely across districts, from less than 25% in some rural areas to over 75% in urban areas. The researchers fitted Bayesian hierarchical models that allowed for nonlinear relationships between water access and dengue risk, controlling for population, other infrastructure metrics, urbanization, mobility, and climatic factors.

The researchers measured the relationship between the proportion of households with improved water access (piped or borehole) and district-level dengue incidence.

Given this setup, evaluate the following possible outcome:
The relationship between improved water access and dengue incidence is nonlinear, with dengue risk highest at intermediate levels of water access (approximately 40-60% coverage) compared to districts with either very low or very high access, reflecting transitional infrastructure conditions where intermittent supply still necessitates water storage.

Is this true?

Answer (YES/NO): NO